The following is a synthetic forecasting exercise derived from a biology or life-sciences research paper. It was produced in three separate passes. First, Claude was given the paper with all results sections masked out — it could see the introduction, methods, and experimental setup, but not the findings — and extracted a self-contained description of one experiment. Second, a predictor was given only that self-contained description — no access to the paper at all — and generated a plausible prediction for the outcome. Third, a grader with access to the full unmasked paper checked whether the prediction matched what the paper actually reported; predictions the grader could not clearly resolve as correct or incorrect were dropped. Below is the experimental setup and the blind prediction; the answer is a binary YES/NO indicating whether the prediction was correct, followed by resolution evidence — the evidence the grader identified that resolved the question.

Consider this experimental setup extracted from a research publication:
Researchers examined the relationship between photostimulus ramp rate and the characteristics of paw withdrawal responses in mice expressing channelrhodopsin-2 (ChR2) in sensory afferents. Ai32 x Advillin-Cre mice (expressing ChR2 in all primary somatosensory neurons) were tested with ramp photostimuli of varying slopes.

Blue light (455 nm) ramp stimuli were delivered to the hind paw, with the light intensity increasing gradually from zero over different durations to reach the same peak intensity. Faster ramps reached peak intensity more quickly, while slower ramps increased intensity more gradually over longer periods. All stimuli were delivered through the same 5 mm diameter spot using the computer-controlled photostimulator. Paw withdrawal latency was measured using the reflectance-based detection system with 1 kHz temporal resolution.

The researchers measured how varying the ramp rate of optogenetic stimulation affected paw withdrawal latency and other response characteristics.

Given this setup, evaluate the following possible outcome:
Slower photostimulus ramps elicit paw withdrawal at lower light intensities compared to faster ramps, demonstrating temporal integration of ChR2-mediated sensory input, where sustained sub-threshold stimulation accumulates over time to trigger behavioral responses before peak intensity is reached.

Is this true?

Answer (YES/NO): NO